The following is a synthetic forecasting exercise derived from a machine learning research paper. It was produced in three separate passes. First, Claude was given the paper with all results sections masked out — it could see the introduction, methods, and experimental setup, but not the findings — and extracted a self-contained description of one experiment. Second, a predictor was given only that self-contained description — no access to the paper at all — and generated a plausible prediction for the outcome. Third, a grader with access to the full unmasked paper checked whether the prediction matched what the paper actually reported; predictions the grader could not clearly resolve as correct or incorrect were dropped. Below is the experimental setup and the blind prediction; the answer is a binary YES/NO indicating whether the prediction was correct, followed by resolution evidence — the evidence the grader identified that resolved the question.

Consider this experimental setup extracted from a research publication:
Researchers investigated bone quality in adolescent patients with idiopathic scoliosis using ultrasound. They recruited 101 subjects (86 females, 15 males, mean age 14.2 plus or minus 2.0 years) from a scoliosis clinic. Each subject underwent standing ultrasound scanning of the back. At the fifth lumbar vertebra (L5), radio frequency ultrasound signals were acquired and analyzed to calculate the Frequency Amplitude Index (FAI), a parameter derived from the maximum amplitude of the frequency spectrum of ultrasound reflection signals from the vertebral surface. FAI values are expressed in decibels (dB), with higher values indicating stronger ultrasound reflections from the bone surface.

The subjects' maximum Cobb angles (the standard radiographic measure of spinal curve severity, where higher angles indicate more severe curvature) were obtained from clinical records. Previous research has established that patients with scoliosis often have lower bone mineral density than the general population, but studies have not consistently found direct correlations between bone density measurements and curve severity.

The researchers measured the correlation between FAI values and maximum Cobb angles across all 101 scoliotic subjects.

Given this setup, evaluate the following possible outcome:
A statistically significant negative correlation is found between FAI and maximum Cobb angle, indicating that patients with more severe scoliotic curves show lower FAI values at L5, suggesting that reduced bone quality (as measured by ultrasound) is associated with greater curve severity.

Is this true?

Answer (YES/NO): NO